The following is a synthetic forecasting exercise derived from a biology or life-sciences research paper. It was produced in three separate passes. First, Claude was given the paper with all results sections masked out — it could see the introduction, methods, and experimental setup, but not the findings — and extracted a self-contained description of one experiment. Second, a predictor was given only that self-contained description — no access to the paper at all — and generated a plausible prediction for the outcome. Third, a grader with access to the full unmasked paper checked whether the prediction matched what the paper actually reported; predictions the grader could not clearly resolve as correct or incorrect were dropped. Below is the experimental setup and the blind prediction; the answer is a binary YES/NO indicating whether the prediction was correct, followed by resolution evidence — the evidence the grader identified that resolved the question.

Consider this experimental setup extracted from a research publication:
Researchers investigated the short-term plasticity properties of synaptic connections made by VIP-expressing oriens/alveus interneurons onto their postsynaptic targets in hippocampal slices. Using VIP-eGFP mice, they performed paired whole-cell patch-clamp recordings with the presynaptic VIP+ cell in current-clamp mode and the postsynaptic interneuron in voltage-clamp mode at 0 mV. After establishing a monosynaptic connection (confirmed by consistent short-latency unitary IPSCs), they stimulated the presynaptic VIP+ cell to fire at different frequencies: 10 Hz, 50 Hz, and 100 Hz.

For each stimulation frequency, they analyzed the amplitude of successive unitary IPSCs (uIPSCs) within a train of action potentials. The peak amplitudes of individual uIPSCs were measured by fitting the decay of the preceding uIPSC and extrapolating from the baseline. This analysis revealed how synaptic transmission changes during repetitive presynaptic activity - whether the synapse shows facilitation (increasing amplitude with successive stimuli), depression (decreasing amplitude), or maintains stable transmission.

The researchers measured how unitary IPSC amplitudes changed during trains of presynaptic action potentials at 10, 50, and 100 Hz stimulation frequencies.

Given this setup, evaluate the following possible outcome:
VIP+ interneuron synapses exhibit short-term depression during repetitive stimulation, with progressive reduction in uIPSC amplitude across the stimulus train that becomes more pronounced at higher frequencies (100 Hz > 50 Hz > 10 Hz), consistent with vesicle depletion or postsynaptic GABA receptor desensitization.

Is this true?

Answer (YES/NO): NO